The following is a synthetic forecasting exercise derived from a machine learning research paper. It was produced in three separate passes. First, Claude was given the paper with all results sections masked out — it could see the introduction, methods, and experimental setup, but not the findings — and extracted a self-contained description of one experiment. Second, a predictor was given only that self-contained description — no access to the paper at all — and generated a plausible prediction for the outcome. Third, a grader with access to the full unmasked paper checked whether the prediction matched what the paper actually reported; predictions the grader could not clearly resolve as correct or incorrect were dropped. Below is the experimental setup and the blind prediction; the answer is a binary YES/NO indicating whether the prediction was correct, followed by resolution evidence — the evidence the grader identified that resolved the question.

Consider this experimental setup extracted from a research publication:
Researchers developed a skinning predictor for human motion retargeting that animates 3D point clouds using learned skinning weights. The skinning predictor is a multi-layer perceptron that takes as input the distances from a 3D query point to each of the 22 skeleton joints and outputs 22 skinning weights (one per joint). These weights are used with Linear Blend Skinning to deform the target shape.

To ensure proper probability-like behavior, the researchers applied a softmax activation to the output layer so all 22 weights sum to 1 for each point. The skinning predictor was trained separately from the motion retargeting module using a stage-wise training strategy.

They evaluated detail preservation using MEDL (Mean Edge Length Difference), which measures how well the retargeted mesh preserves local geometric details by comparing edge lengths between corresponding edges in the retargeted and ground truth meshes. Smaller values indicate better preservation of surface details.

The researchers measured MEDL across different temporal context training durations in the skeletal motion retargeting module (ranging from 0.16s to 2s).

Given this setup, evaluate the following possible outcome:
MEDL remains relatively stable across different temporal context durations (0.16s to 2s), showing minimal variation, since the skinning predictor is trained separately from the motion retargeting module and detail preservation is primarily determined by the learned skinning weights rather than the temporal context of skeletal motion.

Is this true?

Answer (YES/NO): YES